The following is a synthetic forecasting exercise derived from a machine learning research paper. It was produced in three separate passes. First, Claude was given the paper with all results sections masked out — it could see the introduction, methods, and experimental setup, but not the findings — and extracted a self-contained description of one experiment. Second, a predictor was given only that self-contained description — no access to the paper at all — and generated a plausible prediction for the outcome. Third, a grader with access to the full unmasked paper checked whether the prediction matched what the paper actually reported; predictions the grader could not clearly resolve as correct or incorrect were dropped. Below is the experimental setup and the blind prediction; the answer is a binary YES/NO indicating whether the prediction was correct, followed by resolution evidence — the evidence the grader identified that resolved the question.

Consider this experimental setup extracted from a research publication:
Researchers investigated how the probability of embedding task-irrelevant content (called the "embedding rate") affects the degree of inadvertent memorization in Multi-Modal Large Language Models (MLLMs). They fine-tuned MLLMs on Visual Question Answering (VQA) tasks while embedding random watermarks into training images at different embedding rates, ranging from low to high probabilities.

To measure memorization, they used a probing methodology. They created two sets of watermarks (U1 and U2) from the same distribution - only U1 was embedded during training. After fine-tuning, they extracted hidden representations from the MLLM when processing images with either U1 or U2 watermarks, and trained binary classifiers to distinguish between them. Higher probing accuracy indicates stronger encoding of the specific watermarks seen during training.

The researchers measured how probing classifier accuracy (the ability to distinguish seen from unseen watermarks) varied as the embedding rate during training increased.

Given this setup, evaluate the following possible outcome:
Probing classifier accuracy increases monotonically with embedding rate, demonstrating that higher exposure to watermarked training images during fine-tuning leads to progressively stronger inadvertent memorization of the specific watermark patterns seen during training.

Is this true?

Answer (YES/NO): NO